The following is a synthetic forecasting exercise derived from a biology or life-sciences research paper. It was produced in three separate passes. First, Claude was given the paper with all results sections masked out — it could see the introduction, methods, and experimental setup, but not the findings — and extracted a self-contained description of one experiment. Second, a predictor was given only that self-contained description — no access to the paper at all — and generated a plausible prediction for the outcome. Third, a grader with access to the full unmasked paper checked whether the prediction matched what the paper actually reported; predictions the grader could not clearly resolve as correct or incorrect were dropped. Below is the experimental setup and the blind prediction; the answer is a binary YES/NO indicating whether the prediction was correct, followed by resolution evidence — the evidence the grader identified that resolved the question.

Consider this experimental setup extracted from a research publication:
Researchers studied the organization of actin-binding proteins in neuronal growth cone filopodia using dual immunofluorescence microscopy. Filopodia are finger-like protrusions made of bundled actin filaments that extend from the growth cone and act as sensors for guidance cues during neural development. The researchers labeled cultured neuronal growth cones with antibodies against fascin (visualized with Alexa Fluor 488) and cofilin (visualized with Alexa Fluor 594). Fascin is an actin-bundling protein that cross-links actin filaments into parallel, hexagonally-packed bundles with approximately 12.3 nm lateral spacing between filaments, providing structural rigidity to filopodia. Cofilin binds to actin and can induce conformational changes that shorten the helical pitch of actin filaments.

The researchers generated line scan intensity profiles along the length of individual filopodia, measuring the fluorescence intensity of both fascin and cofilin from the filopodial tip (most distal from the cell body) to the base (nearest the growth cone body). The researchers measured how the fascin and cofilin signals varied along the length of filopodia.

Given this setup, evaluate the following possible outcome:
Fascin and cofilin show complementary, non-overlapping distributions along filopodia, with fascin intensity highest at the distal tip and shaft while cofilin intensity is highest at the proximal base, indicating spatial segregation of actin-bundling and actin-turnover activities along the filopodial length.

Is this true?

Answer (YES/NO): NO